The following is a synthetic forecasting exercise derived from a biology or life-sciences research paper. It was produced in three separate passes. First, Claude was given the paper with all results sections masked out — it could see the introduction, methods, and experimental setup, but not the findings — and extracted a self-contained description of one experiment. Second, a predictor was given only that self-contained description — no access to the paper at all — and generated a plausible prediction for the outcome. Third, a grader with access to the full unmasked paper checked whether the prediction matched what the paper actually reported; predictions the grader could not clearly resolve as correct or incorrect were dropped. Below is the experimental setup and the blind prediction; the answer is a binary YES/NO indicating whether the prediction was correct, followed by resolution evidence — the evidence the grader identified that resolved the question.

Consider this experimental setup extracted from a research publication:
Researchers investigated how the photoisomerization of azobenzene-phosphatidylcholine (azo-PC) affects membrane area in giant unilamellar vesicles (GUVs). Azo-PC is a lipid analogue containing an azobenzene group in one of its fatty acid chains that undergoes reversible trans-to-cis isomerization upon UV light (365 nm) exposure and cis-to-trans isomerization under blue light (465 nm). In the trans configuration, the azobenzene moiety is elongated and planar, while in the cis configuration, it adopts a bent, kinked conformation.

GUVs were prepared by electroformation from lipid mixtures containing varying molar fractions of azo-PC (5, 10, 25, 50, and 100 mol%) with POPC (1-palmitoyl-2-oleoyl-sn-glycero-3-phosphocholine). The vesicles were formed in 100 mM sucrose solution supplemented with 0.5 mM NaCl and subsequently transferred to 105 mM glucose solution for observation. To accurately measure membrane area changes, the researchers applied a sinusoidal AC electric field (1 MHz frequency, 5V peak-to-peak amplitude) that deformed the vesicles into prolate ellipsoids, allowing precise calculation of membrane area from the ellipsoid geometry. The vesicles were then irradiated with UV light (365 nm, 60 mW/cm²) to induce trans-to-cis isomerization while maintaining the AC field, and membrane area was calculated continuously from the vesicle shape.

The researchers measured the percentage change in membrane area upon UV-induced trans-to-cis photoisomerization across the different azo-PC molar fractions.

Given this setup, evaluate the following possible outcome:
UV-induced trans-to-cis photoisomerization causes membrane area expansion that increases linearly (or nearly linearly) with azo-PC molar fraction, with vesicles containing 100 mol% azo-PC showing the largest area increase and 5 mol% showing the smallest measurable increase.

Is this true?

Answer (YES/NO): NO